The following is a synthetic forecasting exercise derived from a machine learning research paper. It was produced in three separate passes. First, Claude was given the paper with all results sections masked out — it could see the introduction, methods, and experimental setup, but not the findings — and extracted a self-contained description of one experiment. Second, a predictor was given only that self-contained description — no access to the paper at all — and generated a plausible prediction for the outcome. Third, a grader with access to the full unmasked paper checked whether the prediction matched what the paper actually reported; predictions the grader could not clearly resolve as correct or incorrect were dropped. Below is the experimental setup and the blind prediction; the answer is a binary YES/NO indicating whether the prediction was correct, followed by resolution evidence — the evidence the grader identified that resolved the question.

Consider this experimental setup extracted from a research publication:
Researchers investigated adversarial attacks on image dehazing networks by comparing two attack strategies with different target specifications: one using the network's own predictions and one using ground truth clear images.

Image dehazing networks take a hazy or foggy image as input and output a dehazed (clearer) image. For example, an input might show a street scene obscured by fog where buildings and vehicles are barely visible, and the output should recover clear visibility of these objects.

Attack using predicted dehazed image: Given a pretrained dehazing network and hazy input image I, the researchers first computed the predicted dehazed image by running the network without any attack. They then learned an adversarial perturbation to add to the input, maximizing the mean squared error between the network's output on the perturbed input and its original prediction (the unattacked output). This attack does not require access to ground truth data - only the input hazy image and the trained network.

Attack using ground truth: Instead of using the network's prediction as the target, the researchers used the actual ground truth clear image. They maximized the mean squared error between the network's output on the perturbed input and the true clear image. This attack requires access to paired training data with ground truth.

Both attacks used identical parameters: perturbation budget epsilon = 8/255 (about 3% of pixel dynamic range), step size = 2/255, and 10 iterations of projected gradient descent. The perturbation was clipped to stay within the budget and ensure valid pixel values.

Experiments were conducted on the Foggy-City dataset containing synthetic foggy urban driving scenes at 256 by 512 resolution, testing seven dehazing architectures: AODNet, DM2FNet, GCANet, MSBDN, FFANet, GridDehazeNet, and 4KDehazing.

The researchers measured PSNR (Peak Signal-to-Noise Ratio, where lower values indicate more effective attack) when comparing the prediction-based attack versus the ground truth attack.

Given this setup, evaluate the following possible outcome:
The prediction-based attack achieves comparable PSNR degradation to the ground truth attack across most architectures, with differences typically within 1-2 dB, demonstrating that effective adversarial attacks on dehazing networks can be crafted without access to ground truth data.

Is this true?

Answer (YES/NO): YES